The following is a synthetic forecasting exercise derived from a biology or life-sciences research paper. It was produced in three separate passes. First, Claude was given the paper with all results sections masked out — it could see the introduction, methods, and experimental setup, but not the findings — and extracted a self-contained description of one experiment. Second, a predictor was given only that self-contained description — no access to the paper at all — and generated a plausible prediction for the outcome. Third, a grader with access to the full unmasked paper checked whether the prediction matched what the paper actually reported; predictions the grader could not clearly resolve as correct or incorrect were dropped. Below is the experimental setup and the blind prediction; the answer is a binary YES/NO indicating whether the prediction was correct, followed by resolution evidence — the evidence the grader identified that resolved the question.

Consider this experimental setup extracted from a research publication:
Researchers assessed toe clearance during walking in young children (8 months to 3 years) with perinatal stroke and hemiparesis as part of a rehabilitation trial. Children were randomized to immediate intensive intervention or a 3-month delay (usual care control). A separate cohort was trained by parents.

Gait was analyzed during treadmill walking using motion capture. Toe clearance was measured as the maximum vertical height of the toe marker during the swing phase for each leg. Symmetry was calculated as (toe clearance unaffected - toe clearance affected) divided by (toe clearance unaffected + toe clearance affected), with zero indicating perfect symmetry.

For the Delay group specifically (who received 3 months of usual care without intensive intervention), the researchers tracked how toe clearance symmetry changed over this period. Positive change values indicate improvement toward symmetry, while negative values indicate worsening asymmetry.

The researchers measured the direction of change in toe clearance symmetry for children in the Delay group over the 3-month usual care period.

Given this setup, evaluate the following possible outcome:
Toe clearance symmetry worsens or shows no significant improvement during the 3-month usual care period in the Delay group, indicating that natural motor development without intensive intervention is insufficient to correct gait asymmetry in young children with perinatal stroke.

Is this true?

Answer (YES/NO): YES